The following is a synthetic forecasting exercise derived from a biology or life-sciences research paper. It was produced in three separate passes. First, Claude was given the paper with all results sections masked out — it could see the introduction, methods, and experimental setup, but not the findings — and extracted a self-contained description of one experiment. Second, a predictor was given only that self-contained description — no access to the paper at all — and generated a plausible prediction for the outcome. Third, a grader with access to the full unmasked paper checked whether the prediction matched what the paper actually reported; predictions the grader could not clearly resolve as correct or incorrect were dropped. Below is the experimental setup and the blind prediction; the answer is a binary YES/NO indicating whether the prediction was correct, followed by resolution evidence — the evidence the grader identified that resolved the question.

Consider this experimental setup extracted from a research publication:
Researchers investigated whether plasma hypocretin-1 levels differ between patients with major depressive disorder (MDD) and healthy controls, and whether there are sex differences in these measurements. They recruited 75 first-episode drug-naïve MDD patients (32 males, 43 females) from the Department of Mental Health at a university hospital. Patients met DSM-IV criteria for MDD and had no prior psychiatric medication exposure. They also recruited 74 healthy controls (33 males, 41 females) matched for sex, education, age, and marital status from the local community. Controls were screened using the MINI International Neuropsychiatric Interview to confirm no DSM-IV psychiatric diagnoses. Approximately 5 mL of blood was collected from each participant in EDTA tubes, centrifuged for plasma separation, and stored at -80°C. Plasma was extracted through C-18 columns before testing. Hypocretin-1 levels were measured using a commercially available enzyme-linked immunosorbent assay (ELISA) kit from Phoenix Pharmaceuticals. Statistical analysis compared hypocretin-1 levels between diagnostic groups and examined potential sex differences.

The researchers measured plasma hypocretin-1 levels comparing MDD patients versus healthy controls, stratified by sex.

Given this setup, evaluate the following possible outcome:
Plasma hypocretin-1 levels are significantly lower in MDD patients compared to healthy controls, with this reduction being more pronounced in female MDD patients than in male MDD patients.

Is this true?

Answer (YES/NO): NO